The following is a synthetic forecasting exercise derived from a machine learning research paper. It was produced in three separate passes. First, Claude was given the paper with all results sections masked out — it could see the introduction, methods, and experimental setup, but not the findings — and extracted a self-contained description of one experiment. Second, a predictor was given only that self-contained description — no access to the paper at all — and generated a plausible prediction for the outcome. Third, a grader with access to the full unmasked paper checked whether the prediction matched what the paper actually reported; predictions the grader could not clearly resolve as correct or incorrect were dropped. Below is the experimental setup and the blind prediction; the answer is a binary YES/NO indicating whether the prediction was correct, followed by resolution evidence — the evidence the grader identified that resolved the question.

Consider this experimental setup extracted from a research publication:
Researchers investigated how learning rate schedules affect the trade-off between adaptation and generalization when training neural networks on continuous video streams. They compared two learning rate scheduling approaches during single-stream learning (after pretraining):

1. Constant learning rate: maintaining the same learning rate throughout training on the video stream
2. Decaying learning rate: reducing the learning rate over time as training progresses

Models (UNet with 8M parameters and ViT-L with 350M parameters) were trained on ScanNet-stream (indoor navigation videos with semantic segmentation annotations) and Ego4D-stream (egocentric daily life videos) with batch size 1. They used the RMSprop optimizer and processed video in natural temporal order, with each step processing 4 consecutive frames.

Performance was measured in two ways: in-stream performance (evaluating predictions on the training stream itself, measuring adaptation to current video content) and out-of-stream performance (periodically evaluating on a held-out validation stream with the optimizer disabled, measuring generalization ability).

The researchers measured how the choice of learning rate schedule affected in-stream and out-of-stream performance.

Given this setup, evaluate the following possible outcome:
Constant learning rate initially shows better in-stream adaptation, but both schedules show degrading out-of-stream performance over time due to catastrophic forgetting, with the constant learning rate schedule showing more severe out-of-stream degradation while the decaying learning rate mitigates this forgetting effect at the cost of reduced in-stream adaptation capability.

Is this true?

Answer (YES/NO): NO